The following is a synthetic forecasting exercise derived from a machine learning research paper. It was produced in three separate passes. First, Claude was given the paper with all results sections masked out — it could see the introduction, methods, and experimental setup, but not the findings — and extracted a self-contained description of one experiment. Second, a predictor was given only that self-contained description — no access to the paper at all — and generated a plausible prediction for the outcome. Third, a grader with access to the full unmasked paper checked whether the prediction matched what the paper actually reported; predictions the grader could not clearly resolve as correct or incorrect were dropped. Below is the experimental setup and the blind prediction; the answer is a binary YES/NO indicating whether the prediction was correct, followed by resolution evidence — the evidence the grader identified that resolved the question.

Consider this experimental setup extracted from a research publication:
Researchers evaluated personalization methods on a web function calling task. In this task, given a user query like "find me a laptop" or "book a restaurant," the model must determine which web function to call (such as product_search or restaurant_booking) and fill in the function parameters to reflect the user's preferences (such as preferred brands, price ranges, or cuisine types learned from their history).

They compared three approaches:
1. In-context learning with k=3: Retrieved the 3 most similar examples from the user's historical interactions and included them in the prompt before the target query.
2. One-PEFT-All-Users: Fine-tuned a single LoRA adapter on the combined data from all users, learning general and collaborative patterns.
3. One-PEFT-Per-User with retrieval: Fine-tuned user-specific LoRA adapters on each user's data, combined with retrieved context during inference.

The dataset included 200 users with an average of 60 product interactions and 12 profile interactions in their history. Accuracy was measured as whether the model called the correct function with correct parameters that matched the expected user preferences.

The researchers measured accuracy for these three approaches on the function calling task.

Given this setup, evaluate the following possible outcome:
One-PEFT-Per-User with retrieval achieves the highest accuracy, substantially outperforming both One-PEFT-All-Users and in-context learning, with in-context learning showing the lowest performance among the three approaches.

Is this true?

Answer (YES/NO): NO